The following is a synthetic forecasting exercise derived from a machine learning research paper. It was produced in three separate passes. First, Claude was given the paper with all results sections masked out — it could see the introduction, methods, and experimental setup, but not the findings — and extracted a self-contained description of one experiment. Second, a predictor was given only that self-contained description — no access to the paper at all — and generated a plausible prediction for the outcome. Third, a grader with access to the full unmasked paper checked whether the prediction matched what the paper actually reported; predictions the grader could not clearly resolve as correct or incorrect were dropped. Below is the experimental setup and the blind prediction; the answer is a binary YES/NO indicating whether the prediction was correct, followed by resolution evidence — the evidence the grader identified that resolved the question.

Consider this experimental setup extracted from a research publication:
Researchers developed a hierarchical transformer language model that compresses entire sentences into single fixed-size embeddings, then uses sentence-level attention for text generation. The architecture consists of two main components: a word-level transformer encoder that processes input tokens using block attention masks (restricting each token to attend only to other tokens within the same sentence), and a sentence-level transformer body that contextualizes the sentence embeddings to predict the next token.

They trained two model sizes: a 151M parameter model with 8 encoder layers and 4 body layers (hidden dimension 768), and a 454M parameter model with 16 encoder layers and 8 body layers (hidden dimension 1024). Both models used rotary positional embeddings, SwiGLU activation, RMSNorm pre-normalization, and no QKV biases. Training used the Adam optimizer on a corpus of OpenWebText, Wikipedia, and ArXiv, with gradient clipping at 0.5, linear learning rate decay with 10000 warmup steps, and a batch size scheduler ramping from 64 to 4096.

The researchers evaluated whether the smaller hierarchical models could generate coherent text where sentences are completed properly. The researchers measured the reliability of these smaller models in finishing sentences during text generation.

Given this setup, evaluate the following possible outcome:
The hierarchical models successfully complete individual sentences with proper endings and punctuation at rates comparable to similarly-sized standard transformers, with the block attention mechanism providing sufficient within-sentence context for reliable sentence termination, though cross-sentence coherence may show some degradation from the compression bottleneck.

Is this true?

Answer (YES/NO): NO